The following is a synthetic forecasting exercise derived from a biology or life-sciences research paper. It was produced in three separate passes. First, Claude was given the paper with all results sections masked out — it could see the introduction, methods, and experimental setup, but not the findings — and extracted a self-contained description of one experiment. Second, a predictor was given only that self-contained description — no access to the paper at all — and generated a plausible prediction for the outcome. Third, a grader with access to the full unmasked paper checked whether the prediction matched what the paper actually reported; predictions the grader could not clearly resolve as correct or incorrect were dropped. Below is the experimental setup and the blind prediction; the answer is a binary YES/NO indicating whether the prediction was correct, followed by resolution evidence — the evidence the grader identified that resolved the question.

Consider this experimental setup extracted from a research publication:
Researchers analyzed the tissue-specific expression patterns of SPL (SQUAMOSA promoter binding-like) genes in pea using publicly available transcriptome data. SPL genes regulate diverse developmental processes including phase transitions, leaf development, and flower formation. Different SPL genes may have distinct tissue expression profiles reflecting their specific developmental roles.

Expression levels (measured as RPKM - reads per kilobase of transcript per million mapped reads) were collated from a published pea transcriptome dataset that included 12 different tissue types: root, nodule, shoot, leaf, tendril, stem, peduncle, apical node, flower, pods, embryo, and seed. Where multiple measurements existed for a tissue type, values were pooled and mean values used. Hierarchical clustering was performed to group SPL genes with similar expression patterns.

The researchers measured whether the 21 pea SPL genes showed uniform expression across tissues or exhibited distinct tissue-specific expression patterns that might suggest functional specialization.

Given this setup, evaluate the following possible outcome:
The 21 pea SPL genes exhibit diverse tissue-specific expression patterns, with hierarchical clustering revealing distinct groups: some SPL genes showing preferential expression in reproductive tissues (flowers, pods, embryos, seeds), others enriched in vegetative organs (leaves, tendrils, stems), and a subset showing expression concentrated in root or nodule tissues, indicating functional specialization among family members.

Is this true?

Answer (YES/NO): YES